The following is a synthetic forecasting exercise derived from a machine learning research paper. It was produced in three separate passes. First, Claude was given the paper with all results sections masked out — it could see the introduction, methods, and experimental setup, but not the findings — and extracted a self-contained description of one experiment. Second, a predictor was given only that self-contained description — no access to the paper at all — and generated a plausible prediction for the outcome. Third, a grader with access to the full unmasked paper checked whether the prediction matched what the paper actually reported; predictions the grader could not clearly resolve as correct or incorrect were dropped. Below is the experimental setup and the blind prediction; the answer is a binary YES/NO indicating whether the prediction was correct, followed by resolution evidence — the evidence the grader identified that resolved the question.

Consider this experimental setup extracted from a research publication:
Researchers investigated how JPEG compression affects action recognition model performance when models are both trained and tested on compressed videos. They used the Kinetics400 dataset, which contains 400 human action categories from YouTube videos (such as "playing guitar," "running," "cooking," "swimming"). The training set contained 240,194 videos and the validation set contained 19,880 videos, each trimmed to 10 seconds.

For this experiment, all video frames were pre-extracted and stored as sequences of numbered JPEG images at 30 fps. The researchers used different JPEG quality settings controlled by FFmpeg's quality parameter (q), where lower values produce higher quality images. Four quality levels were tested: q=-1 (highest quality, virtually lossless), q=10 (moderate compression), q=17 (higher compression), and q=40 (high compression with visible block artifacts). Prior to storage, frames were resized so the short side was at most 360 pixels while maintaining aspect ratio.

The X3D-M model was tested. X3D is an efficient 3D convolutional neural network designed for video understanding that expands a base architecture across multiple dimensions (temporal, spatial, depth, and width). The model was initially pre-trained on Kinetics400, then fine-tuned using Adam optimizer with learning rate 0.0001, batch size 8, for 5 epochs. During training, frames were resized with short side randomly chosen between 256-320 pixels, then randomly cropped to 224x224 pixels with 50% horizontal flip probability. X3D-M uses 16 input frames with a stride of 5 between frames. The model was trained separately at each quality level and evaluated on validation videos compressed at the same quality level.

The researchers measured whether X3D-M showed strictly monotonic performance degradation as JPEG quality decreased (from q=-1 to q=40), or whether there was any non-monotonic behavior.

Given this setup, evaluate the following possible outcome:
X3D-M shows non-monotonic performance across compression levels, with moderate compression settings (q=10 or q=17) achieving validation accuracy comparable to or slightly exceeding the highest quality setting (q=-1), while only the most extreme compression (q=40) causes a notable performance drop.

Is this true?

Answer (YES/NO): YES